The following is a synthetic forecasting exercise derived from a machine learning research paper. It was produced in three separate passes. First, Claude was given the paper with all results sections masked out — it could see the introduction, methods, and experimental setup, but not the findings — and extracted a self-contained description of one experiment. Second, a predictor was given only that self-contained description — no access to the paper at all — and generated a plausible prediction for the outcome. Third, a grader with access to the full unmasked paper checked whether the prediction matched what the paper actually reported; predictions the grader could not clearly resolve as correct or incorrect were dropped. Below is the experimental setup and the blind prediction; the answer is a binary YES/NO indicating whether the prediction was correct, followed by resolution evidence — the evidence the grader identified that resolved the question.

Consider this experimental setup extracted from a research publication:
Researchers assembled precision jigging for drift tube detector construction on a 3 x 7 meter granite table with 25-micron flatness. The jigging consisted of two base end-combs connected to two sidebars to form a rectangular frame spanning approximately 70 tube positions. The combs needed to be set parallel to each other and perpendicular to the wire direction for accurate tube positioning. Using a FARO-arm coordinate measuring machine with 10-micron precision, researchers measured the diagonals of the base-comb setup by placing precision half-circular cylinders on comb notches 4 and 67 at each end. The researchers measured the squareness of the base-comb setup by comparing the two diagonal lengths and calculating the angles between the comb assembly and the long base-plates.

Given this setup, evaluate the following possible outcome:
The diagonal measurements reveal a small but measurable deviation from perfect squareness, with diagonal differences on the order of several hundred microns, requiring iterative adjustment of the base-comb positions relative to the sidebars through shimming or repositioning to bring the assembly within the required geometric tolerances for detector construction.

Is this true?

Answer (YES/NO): NO